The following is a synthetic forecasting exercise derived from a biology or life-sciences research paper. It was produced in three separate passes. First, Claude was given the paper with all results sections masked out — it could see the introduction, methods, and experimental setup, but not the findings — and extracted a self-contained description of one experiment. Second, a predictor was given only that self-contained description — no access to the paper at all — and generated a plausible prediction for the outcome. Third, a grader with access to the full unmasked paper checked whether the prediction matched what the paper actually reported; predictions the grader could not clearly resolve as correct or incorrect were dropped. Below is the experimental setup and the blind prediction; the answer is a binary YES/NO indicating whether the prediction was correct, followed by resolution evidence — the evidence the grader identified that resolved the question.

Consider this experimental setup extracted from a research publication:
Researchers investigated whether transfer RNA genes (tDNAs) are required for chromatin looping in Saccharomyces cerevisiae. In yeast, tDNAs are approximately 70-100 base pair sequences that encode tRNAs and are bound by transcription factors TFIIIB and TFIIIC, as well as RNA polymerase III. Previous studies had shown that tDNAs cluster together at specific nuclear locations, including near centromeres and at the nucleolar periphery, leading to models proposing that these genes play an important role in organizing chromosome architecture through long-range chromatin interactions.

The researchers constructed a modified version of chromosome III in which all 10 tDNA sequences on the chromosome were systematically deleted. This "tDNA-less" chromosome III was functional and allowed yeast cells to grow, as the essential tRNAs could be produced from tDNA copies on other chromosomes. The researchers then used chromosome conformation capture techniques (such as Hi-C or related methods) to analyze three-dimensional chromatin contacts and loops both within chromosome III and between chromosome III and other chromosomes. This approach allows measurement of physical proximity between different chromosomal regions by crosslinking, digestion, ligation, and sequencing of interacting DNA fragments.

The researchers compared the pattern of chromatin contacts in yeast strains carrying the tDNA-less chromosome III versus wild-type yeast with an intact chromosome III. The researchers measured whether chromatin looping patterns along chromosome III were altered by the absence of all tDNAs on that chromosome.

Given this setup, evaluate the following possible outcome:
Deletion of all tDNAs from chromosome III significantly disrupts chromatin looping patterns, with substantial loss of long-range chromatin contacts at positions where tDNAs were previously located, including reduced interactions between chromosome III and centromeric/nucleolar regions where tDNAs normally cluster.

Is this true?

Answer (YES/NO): NO